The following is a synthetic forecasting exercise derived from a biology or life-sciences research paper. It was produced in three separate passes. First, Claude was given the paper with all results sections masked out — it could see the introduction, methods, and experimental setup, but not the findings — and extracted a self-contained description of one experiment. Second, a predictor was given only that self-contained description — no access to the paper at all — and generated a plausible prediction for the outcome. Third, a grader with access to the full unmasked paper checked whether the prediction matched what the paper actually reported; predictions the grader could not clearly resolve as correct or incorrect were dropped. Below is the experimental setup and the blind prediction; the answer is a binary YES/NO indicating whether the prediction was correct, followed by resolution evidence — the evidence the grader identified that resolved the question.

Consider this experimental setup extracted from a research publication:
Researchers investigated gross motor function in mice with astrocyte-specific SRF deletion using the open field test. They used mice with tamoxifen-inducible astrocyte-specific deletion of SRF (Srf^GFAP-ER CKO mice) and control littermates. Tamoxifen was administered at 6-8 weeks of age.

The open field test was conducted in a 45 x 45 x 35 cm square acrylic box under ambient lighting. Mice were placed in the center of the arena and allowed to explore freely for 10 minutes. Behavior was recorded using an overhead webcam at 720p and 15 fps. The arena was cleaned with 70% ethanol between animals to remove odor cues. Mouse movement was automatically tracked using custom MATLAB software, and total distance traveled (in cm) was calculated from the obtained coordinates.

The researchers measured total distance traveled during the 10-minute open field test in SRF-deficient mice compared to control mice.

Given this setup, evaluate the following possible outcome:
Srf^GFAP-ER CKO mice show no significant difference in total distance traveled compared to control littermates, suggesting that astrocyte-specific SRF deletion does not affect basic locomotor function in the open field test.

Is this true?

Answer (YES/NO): YES